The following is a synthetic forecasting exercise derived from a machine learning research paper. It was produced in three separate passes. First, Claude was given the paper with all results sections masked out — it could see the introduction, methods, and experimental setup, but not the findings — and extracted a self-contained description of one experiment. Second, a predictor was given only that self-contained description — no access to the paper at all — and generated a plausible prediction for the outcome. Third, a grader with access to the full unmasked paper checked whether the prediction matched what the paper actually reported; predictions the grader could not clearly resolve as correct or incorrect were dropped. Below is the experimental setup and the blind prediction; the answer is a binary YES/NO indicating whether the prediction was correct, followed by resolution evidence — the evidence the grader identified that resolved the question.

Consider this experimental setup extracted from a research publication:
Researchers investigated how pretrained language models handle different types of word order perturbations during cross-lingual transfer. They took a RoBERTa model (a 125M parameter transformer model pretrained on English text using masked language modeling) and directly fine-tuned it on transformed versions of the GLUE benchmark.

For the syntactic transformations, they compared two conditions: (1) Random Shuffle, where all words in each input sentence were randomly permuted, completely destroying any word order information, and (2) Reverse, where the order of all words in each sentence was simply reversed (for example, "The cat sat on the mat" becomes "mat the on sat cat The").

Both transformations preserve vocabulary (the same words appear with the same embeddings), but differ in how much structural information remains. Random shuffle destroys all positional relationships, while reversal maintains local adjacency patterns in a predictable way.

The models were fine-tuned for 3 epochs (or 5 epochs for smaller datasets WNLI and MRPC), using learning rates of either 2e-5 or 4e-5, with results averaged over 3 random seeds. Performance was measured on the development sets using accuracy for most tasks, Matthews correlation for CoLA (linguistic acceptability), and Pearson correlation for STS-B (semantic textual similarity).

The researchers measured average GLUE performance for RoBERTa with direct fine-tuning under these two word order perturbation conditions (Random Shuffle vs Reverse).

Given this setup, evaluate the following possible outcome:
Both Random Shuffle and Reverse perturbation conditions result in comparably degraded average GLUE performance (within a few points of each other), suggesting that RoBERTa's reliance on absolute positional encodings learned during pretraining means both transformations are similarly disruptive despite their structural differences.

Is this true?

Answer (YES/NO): NO